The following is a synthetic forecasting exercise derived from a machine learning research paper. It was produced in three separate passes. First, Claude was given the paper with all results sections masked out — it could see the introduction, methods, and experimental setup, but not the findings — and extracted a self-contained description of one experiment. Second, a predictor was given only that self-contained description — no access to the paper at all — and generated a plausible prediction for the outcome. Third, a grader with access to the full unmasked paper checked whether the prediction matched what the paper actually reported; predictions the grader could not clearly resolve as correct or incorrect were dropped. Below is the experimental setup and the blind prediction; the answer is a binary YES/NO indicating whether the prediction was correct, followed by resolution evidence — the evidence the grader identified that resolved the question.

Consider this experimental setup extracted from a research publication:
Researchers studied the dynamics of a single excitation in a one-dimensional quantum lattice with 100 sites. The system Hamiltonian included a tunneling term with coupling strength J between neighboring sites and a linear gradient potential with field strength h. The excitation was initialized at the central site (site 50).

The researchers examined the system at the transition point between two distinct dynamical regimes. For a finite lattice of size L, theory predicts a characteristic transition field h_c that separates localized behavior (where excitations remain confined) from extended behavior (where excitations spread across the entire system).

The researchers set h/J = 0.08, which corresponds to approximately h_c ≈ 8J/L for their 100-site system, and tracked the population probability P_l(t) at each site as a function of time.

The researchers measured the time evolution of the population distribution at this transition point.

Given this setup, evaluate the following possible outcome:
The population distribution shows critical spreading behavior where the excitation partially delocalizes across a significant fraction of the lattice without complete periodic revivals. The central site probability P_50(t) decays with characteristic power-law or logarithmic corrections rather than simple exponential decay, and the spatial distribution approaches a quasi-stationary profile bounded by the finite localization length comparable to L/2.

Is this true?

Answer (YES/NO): NO